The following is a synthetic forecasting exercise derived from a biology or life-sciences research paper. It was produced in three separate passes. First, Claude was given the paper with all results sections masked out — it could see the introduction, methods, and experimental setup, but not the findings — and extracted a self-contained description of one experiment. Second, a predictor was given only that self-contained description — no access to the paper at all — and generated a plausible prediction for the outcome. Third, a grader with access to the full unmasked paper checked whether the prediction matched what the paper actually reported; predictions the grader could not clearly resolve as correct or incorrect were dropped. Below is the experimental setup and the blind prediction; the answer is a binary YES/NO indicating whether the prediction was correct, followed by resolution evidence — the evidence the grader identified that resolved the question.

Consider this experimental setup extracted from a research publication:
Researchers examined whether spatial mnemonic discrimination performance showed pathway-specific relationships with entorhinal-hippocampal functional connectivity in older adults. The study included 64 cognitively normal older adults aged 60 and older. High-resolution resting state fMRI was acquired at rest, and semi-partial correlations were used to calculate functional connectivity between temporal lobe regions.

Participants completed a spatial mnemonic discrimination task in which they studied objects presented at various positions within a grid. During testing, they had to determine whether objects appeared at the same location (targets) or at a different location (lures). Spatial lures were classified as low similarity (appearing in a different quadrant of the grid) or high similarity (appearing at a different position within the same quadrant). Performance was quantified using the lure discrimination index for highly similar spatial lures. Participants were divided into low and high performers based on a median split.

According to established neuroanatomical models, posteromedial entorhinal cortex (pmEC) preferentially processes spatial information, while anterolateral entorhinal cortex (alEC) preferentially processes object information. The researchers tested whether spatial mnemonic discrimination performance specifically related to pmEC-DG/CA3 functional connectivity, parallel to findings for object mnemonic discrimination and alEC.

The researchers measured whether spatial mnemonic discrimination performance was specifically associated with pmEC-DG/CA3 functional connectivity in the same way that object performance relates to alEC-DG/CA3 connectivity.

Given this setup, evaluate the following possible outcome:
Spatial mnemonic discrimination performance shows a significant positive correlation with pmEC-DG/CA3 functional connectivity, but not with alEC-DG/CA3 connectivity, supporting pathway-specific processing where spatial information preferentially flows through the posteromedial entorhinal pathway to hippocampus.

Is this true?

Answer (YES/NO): NO